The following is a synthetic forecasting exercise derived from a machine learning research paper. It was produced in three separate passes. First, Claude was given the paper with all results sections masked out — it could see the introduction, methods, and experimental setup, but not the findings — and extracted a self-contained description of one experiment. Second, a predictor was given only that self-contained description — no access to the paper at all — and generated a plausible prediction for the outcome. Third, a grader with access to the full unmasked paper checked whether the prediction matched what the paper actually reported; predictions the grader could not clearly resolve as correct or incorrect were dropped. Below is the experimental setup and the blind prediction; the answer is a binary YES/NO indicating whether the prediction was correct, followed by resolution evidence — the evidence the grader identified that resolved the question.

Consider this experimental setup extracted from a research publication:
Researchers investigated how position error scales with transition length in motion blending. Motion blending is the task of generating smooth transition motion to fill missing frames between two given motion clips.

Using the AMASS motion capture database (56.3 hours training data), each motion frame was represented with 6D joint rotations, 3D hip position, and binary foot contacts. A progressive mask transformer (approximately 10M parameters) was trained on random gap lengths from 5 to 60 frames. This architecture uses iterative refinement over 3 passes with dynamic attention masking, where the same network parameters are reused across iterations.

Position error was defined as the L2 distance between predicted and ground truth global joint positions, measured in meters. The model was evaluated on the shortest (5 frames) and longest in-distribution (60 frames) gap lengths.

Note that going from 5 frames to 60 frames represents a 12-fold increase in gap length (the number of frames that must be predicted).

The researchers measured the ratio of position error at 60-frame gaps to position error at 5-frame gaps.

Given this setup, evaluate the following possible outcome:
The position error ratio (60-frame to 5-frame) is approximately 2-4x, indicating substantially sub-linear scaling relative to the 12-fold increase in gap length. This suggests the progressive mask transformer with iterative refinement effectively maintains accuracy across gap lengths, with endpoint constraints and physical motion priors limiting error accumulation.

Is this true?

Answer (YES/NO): NO